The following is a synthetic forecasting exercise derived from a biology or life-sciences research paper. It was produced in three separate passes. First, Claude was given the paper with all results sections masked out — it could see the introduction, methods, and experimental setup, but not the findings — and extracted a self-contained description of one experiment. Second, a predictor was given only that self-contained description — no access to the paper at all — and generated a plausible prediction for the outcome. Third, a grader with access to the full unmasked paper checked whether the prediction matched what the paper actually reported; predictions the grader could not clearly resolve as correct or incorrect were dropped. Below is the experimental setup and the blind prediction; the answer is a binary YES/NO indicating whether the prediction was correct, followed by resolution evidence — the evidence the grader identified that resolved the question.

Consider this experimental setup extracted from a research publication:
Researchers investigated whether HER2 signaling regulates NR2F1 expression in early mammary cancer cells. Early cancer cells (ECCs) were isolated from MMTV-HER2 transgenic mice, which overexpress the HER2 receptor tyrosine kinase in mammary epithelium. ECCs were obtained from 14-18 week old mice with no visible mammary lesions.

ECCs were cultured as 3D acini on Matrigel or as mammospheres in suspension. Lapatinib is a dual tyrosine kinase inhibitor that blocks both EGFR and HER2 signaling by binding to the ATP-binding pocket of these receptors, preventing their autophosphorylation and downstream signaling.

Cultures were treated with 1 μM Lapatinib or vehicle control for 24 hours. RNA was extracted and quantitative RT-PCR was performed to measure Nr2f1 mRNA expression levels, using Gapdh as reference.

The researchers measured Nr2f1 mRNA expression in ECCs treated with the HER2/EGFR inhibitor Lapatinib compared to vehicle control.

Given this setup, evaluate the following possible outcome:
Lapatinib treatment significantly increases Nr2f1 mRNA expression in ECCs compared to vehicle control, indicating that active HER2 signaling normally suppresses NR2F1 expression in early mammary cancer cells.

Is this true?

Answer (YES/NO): YES